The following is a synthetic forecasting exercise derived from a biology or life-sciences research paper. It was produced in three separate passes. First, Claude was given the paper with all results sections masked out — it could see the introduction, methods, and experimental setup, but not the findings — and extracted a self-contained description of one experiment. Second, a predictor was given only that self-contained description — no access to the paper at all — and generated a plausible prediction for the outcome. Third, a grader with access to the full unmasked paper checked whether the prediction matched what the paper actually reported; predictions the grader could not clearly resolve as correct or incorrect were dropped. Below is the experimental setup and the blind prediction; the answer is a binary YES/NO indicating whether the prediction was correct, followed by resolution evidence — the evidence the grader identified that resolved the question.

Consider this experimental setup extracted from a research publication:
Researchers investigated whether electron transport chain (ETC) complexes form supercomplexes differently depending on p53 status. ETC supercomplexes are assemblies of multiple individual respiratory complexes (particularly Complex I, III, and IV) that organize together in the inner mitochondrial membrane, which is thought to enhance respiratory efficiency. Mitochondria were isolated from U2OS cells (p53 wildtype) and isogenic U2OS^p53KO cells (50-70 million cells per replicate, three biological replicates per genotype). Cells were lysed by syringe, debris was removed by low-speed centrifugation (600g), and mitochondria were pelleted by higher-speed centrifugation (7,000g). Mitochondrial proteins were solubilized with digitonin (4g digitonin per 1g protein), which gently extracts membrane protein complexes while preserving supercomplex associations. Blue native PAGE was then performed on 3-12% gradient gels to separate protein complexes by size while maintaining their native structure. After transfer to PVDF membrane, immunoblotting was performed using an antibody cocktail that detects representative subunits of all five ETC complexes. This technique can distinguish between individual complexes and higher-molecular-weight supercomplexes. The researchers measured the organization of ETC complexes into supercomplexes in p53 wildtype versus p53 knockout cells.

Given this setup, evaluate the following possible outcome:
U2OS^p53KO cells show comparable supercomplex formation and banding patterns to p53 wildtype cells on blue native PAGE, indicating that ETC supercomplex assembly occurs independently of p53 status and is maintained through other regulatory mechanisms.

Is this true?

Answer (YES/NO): NO